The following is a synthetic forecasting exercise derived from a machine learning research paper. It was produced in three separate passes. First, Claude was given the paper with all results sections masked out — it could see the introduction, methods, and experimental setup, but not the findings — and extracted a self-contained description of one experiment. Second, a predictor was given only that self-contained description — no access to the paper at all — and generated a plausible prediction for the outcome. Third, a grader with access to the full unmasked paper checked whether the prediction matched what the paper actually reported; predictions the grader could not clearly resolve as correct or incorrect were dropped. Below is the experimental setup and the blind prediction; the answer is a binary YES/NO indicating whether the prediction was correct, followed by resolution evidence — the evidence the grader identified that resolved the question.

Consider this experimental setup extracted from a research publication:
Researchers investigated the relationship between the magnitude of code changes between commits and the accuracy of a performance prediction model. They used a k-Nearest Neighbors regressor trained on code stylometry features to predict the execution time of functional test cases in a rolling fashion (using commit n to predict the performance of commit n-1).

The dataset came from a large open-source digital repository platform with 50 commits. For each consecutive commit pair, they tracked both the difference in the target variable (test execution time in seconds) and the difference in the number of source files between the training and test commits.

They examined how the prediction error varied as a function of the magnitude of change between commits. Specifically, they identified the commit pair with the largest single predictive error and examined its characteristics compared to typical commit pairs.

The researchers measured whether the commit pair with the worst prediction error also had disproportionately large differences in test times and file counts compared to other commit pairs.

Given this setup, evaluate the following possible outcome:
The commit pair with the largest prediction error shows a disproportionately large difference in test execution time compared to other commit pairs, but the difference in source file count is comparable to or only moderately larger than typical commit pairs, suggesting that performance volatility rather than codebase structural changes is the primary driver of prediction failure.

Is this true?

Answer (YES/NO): NO